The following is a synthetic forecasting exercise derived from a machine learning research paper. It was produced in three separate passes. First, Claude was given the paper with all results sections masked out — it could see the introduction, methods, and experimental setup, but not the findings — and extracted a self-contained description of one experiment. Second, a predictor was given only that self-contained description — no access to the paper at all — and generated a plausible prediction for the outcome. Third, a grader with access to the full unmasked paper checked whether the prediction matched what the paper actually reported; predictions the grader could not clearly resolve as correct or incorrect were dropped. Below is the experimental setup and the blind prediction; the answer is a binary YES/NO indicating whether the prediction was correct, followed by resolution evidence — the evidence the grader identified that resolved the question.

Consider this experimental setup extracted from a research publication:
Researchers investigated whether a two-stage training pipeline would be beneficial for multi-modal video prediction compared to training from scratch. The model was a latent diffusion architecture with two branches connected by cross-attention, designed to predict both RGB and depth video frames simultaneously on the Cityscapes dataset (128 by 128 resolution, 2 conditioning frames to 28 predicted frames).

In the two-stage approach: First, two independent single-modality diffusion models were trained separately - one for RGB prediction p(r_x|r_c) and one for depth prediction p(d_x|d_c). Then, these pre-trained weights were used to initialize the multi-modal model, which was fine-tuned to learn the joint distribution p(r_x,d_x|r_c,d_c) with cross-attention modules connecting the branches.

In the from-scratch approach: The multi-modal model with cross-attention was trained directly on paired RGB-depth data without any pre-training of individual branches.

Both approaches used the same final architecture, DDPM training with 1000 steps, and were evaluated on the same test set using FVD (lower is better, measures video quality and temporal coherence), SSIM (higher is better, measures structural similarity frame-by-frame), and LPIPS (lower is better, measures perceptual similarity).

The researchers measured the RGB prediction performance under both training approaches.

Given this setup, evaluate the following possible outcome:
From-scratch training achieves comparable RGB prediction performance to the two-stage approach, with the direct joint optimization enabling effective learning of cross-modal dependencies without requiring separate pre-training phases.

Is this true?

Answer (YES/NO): NO